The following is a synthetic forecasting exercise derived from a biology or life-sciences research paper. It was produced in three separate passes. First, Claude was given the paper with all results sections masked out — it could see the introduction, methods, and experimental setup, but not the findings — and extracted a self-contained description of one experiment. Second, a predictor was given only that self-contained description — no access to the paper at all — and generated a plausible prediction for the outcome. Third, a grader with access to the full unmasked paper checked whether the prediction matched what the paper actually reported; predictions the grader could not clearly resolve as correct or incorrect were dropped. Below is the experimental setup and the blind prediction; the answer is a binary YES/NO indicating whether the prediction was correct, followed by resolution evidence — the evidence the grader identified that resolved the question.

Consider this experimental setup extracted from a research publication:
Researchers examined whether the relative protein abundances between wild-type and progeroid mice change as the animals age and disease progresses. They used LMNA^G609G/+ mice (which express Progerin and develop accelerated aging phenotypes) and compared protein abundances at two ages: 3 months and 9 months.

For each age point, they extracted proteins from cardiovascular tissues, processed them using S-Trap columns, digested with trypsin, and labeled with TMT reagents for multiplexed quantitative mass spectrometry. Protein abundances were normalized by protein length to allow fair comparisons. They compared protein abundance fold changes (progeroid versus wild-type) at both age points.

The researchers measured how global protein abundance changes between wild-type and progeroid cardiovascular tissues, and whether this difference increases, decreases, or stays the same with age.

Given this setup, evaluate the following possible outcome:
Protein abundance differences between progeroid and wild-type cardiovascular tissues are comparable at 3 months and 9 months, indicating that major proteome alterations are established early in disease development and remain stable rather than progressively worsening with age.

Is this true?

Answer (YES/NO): NO